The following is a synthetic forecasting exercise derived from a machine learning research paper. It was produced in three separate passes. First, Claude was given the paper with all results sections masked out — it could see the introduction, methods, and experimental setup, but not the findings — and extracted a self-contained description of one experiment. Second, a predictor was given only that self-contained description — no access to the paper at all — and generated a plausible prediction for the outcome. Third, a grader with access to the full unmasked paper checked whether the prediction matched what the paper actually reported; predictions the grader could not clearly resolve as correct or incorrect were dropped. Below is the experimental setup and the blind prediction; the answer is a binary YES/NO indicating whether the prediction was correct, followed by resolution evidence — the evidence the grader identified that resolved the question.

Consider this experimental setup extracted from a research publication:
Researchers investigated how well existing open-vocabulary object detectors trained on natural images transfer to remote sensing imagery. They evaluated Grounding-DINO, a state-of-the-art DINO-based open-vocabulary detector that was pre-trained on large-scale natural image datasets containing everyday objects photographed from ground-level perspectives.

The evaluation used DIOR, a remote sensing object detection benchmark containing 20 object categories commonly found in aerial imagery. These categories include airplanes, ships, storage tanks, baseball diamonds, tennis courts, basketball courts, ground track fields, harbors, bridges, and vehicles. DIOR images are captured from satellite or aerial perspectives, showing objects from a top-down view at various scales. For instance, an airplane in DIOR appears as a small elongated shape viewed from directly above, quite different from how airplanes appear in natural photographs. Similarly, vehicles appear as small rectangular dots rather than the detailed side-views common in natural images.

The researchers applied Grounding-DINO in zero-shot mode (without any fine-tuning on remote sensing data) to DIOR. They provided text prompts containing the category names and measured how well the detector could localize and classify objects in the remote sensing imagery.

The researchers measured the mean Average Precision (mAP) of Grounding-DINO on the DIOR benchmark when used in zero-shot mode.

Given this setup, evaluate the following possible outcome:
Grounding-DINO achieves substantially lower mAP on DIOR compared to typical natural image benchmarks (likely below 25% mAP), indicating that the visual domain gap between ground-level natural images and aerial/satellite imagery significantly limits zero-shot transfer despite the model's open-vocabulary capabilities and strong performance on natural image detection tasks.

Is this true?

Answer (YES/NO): YES